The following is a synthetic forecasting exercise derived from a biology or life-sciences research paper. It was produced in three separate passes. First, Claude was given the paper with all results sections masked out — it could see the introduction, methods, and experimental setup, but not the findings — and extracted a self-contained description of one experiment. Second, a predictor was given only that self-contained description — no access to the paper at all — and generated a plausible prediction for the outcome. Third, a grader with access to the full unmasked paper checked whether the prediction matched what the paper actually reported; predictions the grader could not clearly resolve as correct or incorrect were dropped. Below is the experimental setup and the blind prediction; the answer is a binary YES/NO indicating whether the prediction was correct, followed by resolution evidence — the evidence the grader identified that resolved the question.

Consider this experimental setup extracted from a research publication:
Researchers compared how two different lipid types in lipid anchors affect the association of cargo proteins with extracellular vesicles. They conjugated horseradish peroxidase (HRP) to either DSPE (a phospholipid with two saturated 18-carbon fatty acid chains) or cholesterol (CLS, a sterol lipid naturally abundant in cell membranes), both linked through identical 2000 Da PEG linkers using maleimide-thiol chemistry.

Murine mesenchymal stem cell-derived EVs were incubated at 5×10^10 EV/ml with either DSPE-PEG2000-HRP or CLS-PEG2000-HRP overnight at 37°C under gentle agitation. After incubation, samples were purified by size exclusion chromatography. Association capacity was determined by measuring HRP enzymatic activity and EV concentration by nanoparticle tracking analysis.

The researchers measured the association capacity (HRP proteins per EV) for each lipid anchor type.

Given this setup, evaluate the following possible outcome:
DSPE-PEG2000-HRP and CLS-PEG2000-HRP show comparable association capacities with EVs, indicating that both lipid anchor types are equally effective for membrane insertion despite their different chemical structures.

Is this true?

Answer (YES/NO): NO